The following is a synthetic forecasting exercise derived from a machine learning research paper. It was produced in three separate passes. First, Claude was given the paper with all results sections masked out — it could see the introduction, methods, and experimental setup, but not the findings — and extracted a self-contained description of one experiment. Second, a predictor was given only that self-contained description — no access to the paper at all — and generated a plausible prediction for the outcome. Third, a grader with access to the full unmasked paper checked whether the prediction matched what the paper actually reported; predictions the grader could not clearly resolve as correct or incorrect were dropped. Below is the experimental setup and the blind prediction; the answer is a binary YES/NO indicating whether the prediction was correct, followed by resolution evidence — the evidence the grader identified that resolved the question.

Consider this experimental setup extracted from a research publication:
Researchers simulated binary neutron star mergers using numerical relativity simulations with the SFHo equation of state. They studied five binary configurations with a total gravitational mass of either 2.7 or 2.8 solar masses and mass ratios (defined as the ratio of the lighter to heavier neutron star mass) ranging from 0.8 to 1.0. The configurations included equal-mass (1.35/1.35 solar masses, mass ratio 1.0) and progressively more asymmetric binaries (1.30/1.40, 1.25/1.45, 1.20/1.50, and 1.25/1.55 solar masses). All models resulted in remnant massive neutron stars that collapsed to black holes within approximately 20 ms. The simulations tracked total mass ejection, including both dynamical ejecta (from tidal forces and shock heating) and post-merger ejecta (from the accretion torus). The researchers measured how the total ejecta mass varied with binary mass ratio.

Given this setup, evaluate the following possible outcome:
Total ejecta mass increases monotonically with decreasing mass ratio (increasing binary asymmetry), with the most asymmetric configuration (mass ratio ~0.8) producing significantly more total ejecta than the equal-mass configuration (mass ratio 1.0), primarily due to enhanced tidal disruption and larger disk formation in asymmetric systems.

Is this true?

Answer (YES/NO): NO